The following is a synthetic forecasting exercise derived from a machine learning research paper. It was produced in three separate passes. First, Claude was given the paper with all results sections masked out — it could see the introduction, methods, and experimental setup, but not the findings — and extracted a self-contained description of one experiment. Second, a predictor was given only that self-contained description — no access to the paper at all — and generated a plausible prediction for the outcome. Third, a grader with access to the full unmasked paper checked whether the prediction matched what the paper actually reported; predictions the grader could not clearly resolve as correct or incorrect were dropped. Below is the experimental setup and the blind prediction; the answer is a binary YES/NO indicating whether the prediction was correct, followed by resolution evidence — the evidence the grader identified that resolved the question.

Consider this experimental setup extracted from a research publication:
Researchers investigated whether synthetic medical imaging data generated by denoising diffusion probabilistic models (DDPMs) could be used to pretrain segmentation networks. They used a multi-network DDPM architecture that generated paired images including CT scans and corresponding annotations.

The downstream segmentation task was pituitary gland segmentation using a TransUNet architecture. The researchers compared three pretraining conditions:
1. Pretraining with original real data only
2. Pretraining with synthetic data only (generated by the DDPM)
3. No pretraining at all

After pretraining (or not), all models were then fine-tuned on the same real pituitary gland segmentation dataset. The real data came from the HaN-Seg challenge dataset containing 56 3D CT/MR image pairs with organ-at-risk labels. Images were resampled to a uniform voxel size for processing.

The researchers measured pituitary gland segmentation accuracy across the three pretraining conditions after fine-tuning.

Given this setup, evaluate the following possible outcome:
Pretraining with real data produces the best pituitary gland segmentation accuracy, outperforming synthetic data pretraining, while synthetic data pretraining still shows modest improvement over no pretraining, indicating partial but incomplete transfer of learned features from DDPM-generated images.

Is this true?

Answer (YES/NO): NO